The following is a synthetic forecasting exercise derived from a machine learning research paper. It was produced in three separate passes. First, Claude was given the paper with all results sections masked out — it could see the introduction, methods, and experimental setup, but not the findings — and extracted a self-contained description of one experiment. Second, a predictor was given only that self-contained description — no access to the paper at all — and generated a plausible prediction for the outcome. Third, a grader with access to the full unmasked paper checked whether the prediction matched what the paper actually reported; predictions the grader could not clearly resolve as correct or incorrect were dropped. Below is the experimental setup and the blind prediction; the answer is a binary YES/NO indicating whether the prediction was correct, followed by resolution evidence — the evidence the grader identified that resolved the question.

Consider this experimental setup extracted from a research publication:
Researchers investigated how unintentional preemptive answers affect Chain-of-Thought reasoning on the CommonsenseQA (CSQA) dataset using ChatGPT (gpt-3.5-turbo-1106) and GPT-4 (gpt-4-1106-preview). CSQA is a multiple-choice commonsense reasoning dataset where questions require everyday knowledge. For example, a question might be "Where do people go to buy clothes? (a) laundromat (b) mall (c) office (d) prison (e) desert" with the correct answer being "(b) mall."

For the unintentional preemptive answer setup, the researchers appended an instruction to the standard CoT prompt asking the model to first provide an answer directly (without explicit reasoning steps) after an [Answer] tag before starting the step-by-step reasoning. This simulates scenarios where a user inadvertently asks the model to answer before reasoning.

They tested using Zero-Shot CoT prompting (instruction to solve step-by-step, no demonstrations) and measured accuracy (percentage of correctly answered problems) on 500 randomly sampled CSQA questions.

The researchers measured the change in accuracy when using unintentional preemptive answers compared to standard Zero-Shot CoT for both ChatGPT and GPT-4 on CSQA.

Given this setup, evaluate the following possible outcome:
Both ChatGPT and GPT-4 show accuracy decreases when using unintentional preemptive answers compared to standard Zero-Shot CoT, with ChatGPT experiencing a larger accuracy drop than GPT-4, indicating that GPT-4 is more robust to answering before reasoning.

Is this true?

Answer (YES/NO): NO